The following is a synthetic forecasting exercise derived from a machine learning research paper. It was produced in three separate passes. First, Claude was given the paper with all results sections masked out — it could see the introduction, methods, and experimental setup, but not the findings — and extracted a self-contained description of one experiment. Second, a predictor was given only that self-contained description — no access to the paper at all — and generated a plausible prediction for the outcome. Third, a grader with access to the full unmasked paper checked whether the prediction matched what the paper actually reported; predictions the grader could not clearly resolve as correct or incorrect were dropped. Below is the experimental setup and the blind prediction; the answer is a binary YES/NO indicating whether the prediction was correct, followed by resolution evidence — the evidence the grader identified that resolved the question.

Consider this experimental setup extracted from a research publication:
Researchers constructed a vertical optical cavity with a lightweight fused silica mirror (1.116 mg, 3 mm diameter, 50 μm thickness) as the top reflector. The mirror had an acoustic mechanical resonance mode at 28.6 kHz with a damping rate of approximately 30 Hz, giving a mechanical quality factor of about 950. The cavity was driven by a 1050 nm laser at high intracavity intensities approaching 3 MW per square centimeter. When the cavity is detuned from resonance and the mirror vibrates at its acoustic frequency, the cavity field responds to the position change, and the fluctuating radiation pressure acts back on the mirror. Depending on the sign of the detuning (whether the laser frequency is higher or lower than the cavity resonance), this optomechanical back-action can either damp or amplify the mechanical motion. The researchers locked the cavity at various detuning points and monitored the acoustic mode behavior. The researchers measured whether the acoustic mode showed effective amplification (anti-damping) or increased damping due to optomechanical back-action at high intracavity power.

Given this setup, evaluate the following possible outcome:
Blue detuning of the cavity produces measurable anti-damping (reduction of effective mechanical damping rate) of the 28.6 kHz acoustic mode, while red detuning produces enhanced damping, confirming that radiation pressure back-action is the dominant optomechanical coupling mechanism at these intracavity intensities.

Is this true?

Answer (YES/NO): NO